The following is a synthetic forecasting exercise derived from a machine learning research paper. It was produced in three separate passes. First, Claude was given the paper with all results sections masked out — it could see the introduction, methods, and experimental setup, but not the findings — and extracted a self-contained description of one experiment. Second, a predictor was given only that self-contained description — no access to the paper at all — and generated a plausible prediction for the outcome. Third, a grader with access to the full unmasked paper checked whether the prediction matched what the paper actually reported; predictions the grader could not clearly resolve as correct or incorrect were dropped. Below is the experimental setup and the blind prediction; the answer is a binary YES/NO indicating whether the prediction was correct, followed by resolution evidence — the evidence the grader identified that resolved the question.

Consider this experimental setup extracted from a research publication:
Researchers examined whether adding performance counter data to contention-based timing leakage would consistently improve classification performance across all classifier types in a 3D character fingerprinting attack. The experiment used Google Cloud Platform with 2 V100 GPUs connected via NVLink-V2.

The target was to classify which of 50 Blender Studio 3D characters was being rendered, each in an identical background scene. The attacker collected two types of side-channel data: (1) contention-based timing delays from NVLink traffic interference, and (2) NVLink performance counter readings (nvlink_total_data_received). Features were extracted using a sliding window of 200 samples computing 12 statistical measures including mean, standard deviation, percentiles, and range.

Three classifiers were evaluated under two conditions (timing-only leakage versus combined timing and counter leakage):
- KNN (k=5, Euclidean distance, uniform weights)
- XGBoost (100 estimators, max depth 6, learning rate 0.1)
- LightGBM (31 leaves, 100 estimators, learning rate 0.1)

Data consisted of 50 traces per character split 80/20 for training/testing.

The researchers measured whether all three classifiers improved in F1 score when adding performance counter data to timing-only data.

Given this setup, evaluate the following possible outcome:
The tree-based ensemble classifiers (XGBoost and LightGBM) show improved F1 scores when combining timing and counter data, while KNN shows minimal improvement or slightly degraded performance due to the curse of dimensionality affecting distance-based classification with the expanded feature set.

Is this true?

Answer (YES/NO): YES